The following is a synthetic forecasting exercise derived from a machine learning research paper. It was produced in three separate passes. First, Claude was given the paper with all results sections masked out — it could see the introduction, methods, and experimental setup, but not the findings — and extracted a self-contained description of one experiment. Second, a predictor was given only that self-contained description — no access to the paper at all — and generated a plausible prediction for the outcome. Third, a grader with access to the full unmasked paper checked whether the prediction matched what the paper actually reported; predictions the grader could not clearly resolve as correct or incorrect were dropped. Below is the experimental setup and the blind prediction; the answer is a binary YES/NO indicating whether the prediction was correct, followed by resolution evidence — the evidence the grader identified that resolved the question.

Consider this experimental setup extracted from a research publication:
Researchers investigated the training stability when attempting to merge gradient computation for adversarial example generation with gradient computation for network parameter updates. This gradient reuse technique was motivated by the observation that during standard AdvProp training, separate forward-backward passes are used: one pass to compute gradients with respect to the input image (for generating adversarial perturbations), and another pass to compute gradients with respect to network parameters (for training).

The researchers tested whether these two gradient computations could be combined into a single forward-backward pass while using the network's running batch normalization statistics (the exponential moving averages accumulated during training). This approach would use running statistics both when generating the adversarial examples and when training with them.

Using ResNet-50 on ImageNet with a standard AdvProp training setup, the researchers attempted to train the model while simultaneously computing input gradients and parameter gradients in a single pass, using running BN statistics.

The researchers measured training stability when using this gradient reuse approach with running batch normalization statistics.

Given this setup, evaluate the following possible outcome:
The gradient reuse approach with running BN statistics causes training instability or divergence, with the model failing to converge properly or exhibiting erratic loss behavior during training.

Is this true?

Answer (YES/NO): YES